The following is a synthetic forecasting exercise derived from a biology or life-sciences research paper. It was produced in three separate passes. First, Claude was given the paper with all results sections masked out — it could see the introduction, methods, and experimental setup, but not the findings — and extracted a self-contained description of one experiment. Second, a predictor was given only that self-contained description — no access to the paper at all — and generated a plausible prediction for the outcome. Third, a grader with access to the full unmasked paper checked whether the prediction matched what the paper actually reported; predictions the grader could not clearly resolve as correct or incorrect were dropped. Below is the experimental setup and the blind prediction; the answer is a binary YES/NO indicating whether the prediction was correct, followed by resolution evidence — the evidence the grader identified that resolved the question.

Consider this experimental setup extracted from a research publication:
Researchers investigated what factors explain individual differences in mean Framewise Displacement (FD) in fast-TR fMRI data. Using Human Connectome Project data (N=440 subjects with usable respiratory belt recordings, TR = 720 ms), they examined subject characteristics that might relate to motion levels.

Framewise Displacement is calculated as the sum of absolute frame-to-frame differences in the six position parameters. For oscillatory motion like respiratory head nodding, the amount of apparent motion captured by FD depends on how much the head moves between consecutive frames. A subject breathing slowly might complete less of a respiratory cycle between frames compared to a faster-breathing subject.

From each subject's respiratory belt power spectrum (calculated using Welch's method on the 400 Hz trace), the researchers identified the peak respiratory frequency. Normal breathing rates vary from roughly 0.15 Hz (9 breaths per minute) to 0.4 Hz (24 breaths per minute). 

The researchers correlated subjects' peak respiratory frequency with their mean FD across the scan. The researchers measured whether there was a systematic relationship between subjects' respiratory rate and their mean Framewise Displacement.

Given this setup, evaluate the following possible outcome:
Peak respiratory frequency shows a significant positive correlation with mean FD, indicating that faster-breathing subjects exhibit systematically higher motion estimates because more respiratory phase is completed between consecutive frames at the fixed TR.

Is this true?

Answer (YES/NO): NO